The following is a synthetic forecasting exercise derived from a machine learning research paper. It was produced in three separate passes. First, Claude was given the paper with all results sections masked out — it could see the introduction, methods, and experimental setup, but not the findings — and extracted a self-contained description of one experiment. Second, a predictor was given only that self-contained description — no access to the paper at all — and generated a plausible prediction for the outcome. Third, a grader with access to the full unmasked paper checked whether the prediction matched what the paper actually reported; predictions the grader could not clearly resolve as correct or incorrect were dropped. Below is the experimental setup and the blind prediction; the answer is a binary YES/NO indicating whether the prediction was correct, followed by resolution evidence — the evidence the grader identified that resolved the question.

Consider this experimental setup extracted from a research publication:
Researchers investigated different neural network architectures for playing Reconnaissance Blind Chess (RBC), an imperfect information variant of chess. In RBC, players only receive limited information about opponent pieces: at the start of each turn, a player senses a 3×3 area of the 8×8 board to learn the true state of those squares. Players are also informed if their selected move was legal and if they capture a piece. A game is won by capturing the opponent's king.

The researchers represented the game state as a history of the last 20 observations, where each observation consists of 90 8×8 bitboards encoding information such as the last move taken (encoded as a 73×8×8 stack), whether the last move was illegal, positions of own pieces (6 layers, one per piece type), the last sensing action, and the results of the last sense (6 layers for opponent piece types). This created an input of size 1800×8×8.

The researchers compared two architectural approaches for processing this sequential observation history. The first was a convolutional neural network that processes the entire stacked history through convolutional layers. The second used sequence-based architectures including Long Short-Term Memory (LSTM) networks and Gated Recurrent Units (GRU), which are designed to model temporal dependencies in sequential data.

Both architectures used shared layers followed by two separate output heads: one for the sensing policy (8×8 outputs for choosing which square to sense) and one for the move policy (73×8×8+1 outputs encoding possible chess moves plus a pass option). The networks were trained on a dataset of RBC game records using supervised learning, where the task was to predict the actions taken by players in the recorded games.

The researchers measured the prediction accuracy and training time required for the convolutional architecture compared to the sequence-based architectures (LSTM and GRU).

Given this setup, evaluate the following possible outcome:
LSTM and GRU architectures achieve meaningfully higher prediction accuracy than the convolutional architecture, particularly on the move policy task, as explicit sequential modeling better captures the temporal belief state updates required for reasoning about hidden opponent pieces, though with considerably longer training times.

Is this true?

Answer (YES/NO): NO